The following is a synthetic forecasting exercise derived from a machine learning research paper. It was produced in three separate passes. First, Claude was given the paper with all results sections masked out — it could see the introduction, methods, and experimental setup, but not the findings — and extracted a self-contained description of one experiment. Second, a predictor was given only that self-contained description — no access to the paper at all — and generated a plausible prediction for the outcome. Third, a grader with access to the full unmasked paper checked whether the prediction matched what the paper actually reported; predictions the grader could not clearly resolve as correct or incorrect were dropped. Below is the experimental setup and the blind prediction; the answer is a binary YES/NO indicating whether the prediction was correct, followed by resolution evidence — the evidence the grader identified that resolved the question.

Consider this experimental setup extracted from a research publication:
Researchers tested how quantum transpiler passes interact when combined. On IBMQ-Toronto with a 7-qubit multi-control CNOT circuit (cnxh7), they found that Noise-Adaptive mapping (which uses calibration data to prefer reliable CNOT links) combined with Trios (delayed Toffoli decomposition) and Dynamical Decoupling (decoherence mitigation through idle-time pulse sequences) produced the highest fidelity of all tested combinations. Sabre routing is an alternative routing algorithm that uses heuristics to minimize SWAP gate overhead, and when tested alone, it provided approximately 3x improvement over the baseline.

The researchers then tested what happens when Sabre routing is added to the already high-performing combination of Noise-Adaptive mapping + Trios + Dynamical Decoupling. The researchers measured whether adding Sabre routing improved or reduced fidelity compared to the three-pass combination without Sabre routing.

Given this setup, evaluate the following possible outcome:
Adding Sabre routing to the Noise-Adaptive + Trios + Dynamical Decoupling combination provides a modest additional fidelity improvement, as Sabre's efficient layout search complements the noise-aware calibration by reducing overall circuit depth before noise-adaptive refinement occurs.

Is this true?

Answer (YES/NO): NO